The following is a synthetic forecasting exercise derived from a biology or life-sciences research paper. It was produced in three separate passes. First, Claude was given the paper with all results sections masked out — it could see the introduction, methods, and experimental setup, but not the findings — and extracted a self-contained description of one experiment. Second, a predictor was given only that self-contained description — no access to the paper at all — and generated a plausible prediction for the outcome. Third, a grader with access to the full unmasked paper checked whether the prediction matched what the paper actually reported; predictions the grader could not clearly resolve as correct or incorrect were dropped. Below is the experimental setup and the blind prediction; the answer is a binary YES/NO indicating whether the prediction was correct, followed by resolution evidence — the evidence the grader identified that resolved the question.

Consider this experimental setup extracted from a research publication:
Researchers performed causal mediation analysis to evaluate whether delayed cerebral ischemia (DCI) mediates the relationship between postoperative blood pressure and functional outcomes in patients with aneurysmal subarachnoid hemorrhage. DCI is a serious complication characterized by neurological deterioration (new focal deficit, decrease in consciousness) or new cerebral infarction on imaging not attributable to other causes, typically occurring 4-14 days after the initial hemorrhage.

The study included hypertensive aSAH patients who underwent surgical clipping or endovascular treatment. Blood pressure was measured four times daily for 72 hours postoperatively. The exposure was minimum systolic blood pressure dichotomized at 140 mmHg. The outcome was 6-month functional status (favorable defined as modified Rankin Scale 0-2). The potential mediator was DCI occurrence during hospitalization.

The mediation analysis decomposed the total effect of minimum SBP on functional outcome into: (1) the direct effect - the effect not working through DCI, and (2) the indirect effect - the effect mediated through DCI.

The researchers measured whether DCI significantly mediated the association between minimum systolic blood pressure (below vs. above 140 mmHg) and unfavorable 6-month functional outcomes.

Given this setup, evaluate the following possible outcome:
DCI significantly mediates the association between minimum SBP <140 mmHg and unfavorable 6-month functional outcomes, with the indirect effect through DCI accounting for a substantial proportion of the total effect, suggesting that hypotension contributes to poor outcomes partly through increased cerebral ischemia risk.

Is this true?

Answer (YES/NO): YES